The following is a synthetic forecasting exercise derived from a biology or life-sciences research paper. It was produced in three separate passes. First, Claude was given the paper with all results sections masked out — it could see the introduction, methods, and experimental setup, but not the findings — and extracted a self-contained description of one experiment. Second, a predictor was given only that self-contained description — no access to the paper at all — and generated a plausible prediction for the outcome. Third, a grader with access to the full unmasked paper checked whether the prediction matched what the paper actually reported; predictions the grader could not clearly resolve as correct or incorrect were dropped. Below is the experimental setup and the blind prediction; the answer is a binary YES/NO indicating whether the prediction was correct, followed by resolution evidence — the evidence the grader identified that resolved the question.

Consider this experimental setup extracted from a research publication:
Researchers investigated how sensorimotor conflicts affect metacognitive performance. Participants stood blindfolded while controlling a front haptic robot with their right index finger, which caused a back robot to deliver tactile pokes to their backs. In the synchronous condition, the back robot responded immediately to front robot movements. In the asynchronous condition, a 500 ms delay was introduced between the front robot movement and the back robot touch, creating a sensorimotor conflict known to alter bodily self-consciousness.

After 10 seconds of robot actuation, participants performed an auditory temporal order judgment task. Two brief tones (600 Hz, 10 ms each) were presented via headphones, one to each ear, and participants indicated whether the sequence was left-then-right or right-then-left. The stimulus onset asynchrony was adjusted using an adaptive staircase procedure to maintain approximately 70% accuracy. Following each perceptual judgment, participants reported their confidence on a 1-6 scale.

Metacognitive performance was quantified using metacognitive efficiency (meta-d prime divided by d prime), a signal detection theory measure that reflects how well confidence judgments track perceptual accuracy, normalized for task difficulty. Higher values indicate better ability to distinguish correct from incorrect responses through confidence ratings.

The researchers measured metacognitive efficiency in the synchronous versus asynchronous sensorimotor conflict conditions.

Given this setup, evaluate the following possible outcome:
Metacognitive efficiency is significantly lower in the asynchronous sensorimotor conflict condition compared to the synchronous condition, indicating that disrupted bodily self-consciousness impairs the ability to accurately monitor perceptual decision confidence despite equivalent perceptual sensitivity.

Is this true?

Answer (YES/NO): YES